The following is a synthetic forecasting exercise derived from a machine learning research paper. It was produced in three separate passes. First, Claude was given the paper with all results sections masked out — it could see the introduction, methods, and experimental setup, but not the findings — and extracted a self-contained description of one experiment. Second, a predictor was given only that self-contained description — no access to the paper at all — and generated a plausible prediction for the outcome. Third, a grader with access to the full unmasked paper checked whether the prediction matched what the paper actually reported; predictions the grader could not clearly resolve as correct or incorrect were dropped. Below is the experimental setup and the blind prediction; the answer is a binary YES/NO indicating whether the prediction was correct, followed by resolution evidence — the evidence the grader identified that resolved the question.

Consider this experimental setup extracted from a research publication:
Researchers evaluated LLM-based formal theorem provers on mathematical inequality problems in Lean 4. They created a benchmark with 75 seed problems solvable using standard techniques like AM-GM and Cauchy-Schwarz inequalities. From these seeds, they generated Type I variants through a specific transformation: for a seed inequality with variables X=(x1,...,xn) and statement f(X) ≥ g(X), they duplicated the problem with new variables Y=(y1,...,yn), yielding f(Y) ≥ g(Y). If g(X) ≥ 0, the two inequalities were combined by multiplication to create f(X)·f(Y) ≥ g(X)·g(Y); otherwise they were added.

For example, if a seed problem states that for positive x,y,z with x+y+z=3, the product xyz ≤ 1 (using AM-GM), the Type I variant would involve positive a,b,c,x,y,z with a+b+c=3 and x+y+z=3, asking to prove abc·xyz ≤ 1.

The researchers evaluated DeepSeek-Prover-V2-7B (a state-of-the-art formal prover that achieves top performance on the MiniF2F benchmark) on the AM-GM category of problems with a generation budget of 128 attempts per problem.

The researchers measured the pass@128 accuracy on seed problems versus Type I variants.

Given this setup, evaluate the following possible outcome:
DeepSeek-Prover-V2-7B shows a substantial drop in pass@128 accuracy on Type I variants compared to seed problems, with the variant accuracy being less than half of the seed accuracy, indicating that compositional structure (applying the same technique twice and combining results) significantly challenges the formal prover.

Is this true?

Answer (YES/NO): NO